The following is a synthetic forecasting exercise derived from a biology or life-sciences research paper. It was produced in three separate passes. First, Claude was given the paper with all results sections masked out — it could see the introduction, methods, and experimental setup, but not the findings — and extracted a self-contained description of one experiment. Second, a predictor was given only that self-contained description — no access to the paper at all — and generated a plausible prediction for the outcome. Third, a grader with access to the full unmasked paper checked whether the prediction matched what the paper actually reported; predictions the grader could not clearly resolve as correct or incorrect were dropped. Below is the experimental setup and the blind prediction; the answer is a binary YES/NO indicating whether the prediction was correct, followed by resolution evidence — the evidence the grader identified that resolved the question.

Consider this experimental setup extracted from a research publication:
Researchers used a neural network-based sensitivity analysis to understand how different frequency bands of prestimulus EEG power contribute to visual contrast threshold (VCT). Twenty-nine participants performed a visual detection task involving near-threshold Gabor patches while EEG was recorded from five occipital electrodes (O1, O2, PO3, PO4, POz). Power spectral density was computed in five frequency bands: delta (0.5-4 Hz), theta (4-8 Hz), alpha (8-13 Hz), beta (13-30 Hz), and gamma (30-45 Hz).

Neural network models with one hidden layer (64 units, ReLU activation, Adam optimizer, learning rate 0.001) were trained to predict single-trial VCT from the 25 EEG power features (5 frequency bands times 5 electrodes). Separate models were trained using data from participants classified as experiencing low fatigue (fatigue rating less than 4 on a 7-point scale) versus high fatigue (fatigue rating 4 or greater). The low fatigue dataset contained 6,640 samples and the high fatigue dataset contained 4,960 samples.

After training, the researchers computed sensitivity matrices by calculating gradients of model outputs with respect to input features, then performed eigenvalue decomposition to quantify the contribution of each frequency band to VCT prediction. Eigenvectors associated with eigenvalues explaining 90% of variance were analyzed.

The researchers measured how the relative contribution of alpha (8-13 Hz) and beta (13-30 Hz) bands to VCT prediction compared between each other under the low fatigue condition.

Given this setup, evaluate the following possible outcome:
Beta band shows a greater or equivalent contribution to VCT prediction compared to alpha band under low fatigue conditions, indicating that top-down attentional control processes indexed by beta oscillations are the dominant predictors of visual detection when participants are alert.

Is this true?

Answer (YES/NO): NO